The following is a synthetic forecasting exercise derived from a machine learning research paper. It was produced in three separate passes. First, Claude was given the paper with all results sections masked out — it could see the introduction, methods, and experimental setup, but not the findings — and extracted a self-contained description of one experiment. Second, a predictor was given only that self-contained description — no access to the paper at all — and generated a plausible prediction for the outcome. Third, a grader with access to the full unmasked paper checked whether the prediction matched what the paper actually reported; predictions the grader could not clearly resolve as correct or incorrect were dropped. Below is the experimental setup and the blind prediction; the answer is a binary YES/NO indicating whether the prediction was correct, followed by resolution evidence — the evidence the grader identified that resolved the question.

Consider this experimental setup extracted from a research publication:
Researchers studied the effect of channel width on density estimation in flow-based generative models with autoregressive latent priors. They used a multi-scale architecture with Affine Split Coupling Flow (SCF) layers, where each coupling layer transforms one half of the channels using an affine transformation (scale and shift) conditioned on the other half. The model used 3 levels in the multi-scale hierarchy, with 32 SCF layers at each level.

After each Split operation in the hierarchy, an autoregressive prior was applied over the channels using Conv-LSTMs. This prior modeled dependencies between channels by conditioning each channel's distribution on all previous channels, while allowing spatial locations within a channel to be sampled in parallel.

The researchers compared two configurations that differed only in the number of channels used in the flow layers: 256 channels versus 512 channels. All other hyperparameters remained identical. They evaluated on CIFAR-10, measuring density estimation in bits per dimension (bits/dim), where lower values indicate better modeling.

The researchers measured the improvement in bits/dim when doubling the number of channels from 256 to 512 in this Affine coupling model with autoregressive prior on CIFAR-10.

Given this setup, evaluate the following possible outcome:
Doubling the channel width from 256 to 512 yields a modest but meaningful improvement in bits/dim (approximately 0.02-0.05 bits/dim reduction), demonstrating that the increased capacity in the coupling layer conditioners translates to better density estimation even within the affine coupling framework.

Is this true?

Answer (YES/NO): YES